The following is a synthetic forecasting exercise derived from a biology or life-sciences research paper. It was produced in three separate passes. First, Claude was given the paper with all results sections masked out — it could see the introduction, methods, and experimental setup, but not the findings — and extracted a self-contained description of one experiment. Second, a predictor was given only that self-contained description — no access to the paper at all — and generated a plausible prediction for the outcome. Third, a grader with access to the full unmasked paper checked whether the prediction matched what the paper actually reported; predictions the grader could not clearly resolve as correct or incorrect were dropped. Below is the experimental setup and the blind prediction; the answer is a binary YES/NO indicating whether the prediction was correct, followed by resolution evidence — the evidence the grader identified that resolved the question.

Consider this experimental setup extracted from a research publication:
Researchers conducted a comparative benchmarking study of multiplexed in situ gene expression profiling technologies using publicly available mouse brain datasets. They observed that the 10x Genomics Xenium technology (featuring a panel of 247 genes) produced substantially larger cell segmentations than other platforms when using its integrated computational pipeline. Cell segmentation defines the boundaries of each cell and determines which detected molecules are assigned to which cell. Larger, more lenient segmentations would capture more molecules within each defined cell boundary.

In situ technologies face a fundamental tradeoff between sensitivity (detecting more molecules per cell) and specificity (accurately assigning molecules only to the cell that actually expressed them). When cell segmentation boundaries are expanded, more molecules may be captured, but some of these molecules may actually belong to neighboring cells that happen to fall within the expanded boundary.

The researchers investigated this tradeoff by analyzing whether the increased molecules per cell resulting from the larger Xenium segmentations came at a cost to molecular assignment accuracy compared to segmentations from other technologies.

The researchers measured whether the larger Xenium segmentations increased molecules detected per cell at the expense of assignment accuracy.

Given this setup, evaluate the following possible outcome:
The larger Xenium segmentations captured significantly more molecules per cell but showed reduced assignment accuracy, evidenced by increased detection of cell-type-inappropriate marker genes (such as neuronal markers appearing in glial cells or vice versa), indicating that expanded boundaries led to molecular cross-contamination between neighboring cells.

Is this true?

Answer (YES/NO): YES